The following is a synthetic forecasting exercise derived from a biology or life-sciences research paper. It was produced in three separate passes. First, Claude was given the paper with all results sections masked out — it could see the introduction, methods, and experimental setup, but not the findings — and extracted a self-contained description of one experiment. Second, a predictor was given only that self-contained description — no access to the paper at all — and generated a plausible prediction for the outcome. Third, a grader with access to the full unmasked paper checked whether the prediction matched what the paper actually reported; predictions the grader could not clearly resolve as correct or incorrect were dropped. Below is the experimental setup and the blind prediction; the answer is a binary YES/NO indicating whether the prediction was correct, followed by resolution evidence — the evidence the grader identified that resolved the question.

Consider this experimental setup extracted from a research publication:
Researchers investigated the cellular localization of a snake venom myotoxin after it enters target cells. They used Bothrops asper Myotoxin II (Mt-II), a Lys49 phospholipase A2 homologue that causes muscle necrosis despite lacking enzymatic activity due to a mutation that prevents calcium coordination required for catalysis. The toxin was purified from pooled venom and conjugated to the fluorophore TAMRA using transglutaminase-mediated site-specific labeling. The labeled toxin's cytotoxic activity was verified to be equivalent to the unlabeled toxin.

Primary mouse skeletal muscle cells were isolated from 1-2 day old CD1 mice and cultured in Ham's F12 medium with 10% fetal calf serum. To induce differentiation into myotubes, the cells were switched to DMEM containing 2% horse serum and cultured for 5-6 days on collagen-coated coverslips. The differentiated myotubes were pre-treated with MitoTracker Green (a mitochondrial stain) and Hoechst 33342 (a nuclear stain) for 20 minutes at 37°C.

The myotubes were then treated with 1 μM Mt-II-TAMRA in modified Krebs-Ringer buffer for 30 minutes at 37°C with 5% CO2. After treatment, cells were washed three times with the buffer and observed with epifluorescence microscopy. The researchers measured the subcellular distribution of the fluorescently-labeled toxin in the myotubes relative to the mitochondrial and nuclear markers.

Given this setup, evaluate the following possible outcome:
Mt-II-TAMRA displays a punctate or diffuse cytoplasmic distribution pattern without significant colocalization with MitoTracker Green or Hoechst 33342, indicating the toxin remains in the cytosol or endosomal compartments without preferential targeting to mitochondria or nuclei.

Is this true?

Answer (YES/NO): NO